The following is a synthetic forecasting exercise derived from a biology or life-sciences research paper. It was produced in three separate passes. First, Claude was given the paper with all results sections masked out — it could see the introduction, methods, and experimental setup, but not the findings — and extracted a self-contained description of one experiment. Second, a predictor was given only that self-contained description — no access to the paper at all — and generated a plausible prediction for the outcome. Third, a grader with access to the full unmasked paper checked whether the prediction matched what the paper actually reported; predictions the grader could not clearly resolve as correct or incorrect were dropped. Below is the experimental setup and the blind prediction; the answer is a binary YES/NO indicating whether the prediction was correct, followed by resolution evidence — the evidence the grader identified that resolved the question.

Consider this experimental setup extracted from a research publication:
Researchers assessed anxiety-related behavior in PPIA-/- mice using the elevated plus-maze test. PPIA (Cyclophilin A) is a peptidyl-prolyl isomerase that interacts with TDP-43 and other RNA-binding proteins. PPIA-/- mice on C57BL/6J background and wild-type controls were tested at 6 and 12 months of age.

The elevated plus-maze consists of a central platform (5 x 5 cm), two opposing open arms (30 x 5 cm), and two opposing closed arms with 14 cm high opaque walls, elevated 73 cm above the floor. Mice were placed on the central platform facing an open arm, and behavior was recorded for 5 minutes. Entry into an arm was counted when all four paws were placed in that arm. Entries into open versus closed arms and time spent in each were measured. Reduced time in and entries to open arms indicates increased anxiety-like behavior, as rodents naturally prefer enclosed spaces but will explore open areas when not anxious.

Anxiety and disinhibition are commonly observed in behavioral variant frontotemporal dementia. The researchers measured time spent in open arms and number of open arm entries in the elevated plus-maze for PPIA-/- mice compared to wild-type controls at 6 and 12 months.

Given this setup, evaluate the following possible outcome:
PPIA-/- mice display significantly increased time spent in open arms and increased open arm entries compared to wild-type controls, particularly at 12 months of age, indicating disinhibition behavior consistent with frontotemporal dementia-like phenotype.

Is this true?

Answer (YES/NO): NO